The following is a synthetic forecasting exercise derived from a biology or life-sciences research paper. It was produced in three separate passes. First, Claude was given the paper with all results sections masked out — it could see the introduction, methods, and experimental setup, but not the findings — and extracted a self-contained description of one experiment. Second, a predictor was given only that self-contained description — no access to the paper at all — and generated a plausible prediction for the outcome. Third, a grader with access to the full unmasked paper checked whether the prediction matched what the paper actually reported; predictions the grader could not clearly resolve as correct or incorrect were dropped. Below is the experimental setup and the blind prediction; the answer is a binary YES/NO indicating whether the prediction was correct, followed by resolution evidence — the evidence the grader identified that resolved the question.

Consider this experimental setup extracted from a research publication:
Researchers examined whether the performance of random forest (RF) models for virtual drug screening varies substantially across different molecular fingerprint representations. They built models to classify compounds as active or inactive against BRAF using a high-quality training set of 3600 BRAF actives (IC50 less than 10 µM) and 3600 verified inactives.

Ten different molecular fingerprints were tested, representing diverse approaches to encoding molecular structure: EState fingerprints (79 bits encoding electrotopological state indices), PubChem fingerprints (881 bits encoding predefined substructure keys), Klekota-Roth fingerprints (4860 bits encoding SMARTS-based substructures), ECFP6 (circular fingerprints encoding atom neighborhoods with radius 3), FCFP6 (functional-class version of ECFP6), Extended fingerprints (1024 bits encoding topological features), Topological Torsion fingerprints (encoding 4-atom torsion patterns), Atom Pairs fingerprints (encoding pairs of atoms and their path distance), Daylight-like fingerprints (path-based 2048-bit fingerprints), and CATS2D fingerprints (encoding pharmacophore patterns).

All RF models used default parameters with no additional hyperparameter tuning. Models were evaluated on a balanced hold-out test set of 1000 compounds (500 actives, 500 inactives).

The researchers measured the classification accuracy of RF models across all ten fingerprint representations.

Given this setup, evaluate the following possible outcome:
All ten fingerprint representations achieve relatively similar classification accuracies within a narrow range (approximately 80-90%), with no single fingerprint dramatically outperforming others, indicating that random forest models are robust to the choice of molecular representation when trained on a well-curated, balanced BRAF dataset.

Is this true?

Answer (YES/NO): NO